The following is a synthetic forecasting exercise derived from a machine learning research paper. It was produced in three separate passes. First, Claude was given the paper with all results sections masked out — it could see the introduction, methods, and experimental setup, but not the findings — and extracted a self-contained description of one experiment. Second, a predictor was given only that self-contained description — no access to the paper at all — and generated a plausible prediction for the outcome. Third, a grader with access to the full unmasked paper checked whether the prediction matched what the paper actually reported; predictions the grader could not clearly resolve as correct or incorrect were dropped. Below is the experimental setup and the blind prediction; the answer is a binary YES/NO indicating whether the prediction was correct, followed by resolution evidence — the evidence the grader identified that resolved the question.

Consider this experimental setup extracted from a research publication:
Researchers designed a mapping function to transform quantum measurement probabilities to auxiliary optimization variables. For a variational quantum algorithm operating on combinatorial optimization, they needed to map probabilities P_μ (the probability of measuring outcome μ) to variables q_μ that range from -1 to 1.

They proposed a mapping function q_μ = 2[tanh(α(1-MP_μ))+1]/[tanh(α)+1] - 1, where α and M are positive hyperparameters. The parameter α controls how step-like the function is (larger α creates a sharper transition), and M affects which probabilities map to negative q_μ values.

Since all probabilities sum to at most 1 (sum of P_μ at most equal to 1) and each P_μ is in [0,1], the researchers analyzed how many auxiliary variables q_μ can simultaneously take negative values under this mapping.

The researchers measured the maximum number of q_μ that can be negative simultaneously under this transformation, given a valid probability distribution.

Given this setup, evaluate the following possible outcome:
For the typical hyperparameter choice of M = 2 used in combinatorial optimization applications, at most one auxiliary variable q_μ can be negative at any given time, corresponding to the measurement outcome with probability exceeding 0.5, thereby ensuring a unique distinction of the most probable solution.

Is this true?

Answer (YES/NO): NO